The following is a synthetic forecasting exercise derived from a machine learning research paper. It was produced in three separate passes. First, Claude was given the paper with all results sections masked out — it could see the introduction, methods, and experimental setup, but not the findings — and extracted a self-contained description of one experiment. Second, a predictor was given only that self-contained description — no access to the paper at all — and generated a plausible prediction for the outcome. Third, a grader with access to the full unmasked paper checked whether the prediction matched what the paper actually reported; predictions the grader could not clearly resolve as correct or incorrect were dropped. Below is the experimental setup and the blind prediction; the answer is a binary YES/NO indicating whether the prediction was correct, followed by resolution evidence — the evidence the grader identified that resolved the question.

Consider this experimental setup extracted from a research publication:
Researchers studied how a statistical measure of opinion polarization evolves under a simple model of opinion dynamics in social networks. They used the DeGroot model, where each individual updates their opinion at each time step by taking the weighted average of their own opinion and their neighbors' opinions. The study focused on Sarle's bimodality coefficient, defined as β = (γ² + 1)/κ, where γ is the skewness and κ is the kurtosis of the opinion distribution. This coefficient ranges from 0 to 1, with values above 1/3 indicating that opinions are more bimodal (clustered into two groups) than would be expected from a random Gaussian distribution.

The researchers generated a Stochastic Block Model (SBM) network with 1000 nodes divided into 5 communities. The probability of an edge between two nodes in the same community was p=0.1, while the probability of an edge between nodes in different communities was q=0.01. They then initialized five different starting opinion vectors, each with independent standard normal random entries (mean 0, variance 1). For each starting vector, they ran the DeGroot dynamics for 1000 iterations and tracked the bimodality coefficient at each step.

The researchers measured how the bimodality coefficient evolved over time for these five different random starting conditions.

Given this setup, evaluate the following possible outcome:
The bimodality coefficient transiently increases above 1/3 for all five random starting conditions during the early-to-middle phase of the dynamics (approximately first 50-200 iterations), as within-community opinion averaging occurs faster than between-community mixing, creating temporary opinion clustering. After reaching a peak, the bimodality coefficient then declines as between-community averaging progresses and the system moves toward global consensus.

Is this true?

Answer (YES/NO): NO